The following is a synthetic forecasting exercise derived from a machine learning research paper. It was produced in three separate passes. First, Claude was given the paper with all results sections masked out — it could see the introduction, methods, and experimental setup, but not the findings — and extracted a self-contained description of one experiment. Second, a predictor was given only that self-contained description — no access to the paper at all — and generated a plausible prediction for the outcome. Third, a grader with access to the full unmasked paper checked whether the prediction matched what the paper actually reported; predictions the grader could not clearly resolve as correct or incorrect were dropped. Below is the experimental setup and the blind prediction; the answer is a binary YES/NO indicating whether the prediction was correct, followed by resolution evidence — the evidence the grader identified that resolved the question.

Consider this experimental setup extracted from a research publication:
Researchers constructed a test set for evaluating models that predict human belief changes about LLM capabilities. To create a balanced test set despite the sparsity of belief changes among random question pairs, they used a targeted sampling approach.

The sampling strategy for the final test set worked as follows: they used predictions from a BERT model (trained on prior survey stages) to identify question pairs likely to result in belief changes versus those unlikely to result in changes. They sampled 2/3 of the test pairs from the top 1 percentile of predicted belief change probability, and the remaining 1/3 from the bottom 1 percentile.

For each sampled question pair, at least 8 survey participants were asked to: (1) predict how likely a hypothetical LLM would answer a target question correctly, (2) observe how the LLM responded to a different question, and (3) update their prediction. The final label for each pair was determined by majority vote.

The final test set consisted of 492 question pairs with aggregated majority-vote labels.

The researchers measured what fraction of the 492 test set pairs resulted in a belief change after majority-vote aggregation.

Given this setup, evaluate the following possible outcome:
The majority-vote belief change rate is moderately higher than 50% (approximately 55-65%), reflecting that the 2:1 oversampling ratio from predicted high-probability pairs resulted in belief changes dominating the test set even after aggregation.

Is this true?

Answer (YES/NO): NO